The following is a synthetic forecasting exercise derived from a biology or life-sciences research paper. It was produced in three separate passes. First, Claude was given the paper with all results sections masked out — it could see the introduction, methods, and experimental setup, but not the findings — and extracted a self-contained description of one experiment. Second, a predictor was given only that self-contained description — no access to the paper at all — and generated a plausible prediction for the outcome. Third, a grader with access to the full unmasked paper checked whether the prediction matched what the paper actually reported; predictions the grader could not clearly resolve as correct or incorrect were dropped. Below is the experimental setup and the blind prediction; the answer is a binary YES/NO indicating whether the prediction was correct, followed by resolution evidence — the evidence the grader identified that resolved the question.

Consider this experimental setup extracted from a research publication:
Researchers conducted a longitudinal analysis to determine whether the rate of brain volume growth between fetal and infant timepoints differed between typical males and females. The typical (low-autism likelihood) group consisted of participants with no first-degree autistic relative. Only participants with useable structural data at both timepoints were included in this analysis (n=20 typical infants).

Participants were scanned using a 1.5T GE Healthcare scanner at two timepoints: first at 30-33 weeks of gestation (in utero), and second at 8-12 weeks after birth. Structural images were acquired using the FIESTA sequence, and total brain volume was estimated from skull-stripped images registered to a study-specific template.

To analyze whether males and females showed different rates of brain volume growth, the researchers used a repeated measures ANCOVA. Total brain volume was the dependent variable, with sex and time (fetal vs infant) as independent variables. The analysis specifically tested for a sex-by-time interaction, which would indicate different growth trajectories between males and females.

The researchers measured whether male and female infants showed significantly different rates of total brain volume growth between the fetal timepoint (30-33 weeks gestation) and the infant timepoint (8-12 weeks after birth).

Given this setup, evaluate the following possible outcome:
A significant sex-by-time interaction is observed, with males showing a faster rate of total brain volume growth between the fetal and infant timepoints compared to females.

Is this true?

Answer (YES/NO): YES